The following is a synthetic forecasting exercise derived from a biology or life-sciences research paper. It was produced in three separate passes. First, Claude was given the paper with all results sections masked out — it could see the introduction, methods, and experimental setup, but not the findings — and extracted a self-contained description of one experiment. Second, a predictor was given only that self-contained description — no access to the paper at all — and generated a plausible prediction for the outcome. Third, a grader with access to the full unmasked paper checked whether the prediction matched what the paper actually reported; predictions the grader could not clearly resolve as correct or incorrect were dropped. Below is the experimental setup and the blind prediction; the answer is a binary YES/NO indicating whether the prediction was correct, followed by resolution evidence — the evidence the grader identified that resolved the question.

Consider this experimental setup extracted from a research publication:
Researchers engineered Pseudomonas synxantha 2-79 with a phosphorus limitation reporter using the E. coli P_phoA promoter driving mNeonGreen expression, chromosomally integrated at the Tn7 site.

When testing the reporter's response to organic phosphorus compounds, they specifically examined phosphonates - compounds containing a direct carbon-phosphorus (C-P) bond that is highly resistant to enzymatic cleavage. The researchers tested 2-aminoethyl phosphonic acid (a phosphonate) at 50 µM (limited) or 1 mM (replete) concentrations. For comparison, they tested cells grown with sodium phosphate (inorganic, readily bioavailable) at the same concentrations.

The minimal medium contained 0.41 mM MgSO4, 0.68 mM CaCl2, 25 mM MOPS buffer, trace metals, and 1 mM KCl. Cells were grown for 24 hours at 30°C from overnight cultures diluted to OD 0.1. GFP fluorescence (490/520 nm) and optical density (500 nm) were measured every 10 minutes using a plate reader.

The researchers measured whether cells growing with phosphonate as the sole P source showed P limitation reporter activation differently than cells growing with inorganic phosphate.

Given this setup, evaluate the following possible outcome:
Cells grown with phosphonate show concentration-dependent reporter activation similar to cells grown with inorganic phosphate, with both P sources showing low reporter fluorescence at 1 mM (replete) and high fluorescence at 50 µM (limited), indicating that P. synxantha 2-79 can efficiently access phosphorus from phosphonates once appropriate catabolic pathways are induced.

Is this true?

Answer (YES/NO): NO